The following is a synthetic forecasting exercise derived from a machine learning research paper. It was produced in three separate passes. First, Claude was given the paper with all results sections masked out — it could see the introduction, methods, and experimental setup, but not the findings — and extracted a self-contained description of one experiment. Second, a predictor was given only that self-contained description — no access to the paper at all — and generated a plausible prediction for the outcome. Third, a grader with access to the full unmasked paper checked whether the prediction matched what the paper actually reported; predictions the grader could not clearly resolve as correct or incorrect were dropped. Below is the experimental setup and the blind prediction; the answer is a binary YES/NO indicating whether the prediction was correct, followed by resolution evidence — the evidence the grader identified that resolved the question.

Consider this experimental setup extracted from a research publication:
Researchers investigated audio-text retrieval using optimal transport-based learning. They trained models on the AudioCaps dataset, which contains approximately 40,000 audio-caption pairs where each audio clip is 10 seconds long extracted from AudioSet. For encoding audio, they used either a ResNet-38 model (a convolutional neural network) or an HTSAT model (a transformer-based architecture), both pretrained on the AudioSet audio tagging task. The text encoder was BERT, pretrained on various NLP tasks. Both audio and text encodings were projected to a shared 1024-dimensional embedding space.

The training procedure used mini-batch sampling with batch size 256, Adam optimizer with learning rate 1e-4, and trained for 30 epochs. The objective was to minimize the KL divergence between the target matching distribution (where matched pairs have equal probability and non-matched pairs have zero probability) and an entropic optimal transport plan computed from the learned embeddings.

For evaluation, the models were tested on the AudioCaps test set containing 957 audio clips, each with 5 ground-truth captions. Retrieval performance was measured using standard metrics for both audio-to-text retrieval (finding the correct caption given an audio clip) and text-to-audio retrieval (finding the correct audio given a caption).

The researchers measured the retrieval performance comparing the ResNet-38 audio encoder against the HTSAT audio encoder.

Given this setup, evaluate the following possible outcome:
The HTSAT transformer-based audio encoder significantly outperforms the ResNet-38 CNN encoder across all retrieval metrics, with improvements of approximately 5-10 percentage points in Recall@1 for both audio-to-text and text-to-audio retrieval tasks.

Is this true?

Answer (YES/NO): NO